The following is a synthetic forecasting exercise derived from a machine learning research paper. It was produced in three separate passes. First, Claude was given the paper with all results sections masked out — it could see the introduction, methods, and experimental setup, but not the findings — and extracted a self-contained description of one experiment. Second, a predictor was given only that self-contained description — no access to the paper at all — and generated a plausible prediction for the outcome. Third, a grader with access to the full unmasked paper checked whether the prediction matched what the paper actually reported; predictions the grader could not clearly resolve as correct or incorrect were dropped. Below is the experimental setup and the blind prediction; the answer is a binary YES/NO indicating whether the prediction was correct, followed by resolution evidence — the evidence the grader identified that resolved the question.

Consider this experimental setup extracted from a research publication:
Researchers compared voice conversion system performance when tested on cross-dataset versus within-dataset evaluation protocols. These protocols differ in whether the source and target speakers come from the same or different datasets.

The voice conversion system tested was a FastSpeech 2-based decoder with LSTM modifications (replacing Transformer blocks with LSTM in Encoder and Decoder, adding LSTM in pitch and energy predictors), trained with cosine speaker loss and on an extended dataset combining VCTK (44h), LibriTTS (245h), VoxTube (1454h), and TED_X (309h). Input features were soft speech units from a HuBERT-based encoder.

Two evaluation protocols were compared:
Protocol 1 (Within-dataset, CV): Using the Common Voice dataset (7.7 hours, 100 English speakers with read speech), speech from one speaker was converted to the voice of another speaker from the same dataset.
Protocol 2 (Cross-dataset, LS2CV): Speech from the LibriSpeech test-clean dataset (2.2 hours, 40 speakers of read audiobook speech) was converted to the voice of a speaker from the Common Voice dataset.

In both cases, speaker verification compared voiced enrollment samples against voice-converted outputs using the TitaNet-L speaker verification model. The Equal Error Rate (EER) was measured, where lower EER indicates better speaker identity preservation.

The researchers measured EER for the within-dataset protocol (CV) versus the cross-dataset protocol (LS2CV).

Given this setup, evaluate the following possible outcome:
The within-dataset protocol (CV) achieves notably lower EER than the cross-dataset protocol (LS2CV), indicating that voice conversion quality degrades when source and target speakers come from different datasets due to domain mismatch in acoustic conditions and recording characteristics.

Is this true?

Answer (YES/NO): NO